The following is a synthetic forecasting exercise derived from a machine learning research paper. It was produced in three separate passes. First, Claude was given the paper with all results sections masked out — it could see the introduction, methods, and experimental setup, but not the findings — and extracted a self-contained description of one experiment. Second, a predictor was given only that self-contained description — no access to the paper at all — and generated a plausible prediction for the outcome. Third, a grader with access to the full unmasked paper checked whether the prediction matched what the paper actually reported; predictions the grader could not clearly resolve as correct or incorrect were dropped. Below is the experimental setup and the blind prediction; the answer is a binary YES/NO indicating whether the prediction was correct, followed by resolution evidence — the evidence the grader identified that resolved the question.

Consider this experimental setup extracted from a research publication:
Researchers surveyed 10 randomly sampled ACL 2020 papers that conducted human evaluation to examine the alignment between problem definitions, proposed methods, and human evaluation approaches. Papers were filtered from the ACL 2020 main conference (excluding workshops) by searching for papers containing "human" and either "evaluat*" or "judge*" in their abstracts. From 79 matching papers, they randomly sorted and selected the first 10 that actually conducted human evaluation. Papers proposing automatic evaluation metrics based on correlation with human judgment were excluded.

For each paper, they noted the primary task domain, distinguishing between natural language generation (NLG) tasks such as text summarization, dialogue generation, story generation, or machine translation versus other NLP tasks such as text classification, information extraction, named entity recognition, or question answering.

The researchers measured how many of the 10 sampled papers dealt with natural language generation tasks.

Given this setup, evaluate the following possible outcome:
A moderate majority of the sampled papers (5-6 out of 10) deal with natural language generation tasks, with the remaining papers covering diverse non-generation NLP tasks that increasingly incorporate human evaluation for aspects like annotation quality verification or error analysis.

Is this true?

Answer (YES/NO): NO